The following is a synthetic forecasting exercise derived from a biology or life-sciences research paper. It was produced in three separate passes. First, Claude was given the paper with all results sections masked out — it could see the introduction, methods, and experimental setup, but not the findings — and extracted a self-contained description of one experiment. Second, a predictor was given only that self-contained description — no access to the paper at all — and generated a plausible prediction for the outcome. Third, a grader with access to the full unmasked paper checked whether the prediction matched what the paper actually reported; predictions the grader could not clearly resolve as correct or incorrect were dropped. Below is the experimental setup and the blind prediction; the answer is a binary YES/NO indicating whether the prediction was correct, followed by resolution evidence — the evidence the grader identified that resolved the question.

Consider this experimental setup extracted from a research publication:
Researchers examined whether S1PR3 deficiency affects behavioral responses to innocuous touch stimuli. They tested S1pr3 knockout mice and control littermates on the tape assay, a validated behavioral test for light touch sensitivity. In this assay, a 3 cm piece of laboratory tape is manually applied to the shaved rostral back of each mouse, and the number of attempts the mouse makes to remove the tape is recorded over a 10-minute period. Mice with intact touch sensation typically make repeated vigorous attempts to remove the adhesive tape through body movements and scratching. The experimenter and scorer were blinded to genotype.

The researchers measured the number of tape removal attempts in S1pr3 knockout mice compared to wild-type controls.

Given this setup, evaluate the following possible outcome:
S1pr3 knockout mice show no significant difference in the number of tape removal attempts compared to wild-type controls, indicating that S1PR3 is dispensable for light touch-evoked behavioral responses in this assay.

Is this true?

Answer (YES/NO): YES